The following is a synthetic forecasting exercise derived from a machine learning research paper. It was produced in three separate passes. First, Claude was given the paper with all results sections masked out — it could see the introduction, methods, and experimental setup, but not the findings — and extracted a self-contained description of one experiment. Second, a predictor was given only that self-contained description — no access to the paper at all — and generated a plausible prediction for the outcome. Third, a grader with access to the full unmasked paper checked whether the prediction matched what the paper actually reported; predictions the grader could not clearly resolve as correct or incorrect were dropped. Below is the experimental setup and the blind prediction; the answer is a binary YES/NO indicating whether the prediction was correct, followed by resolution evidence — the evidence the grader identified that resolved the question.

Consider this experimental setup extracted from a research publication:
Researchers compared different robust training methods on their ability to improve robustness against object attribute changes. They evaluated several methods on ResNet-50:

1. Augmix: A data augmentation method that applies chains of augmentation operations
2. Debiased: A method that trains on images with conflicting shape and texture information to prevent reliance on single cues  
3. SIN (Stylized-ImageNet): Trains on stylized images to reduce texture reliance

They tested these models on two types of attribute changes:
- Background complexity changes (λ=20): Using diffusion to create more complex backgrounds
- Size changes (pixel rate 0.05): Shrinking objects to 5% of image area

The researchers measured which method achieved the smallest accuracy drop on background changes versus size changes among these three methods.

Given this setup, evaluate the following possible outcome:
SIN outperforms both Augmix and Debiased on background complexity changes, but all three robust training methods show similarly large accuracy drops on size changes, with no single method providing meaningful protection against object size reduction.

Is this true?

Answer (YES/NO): NO